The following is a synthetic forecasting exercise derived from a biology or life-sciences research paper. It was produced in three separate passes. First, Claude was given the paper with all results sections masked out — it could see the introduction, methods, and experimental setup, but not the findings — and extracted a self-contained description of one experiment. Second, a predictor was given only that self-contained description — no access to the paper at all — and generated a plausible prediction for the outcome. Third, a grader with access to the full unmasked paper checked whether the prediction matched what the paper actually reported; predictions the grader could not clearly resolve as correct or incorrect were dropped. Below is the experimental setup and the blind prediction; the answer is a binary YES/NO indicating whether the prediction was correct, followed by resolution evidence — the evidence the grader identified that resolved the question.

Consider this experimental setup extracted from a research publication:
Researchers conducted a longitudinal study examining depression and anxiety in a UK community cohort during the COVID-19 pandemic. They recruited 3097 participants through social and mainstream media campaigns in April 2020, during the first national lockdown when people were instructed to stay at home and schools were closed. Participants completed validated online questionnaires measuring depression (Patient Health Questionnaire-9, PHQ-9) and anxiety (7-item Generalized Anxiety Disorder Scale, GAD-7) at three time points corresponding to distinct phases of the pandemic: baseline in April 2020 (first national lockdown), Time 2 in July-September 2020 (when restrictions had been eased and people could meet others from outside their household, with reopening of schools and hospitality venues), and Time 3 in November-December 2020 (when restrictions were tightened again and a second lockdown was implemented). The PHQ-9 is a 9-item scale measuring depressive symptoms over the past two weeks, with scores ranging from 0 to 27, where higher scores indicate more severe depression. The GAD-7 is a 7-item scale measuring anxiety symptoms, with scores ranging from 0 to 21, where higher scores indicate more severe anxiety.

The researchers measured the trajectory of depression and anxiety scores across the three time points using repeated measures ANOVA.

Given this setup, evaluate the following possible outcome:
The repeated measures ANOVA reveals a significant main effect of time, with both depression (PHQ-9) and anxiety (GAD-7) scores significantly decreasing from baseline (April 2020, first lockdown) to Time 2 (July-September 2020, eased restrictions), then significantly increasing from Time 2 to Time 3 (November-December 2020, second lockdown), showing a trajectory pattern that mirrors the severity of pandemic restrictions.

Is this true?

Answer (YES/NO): NO